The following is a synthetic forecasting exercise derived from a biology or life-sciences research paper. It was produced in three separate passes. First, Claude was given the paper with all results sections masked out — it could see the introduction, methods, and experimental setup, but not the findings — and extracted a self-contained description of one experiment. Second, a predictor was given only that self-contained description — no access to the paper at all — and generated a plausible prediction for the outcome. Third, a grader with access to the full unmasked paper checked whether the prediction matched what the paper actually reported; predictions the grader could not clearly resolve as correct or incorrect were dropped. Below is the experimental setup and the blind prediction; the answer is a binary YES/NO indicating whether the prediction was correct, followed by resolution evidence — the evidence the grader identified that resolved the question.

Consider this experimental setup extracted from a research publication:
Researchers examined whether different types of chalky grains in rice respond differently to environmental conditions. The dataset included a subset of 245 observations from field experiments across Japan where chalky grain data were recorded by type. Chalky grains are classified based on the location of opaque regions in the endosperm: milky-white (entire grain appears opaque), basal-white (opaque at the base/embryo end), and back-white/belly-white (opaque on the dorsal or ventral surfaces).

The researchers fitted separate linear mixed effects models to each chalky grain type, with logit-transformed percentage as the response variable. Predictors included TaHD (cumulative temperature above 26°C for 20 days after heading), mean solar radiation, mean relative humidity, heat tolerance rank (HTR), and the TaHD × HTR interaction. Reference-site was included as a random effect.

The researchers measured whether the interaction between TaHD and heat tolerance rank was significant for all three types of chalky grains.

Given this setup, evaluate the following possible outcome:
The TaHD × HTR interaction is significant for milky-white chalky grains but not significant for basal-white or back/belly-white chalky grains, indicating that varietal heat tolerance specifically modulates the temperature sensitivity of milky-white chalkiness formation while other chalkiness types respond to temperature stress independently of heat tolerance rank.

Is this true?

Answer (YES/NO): NO